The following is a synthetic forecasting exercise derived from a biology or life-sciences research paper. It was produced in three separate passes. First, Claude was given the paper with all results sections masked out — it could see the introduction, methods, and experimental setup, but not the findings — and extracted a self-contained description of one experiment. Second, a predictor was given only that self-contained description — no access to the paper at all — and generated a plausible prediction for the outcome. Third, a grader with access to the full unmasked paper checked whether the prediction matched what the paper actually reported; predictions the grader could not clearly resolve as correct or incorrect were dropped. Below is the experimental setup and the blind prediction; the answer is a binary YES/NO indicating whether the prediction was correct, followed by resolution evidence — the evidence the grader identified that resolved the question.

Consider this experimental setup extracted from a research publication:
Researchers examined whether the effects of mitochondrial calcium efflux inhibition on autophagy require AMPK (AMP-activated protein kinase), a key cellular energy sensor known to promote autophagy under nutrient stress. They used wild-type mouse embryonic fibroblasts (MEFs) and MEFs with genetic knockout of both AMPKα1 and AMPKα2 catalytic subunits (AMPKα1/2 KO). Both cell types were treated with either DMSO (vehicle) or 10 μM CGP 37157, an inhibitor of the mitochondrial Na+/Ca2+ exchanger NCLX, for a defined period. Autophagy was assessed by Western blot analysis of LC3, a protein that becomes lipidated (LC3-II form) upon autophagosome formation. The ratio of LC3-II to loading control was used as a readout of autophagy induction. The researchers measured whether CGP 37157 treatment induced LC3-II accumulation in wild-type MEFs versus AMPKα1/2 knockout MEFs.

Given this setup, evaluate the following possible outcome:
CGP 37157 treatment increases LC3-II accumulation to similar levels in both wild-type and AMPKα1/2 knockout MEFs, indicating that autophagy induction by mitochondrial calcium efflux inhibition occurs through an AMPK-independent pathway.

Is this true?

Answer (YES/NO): NO